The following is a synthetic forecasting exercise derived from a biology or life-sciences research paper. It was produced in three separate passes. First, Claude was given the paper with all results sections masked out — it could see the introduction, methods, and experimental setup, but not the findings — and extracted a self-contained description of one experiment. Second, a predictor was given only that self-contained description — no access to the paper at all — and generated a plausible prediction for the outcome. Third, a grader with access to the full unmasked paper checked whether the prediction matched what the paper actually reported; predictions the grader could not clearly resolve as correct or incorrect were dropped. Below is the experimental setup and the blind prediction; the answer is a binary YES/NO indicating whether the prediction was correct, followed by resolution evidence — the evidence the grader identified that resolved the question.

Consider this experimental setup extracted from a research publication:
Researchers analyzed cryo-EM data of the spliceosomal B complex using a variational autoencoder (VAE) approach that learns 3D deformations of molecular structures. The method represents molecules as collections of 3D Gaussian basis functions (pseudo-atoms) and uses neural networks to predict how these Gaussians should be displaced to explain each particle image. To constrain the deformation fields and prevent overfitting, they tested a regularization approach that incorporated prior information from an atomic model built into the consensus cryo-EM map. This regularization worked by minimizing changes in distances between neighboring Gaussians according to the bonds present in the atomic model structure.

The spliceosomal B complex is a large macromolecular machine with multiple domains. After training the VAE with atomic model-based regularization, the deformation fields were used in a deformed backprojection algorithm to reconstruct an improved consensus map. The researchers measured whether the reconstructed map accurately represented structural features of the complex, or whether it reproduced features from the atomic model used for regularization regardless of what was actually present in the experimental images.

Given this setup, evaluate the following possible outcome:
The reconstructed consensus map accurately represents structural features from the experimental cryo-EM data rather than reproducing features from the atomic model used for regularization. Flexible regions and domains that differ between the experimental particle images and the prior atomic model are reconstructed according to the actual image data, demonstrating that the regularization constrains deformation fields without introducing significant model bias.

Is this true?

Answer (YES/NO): NO